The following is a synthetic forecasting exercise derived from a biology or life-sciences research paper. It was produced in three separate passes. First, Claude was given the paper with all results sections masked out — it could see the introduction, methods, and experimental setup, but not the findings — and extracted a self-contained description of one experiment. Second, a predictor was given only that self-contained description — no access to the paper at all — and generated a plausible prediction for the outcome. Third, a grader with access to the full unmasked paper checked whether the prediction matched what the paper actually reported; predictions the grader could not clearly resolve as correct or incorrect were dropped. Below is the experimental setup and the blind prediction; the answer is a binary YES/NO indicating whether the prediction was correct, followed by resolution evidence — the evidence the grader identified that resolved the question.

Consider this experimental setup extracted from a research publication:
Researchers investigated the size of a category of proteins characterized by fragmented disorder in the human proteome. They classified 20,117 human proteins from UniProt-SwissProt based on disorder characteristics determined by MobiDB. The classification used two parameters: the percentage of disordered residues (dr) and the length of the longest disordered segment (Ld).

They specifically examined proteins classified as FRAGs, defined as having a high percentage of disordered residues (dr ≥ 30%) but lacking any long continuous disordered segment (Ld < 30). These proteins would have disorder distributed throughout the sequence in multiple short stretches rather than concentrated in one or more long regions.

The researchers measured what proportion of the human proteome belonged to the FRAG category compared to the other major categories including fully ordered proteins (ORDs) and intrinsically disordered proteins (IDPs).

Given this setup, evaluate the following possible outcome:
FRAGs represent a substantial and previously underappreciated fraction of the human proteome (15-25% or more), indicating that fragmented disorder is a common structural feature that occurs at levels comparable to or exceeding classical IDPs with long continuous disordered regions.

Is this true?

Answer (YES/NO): NO